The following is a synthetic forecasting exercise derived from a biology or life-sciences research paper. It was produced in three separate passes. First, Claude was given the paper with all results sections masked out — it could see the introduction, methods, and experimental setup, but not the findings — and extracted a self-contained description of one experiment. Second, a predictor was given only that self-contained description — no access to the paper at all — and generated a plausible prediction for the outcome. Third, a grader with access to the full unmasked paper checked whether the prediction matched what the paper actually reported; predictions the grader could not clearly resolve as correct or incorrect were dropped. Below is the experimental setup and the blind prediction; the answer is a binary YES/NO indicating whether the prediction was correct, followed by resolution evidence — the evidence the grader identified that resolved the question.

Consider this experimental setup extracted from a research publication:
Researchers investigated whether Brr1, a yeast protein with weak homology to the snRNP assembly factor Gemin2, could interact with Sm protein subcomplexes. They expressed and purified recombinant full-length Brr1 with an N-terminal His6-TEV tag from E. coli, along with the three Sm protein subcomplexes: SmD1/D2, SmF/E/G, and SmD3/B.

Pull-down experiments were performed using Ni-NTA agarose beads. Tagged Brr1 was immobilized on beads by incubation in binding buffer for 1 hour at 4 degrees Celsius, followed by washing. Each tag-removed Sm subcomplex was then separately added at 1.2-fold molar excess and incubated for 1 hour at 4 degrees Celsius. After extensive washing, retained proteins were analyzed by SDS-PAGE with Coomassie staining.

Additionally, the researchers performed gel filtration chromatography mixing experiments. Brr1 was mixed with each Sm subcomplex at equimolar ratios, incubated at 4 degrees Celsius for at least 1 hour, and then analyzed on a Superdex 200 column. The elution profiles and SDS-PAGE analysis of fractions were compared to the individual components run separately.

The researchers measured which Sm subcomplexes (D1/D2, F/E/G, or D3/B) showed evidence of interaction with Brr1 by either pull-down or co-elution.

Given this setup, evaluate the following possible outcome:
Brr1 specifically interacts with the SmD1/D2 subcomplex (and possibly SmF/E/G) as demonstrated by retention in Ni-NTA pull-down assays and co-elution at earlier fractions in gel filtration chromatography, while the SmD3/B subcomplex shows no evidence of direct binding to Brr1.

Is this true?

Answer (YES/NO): NO